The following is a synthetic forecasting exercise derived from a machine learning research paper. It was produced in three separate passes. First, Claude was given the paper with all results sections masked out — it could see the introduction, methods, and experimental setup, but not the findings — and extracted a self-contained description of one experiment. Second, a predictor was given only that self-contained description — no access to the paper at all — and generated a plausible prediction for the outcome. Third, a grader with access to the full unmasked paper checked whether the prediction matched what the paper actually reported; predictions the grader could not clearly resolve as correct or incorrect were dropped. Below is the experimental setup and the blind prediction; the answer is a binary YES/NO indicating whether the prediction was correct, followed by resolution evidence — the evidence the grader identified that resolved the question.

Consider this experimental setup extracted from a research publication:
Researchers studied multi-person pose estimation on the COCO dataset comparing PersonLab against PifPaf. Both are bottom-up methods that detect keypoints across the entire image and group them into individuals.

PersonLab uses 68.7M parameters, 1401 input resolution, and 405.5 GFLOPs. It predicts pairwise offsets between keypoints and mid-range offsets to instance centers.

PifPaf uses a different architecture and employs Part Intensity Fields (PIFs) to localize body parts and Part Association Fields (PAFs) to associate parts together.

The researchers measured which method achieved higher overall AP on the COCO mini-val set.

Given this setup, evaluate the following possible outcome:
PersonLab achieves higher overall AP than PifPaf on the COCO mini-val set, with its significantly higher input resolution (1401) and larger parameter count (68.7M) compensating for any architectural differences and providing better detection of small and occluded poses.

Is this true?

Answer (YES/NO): NO